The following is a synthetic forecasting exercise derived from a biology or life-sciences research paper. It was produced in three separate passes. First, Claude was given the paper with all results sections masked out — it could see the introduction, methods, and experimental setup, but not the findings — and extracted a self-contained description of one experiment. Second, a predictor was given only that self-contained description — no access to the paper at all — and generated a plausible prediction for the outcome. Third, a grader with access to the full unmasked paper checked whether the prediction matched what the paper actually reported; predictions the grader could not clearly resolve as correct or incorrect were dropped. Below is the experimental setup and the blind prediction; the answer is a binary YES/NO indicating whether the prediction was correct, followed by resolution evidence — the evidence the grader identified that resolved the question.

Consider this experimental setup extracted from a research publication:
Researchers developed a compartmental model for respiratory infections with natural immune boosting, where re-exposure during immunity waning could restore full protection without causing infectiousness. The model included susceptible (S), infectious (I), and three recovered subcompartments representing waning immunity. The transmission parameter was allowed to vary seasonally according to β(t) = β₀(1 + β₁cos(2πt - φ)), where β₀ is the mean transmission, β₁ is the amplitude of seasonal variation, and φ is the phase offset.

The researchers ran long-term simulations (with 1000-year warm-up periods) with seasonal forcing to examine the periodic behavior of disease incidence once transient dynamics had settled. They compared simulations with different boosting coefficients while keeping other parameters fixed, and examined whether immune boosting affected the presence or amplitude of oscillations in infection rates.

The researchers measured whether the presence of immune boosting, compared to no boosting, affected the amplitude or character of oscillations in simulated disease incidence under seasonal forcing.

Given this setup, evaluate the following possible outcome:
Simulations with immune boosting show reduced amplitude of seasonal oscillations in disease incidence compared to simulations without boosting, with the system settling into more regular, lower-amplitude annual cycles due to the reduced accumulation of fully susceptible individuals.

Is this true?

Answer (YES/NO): NO